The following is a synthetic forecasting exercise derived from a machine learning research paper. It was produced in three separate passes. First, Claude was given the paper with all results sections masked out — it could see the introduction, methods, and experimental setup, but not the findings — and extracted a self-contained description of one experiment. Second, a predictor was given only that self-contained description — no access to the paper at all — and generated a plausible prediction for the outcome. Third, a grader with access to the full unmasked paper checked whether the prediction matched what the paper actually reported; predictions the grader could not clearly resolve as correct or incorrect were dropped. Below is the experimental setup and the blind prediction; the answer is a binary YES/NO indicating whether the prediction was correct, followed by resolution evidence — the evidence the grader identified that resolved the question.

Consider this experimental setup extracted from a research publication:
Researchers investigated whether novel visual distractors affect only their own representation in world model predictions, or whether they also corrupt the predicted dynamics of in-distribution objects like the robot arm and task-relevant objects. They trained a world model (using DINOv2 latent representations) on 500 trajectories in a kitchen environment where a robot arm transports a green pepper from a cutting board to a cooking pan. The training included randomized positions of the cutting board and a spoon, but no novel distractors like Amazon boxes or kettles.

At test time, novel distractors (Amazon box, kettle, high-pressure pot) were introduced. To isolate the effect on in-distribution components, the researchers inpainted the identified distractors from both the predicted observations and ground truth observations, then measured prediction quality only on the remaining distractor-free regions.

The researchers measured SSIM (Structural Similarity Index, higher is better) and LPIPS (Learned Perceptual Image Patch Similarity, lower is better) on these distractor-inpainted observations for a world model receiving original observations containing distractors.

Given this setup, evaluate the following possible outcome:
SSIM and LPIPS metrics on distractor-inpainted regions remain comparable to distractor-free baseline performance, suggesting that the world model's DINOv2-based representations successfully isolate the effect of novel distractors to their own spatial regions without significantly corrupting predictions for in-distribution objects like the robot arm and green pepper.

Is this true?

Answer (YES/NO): NO